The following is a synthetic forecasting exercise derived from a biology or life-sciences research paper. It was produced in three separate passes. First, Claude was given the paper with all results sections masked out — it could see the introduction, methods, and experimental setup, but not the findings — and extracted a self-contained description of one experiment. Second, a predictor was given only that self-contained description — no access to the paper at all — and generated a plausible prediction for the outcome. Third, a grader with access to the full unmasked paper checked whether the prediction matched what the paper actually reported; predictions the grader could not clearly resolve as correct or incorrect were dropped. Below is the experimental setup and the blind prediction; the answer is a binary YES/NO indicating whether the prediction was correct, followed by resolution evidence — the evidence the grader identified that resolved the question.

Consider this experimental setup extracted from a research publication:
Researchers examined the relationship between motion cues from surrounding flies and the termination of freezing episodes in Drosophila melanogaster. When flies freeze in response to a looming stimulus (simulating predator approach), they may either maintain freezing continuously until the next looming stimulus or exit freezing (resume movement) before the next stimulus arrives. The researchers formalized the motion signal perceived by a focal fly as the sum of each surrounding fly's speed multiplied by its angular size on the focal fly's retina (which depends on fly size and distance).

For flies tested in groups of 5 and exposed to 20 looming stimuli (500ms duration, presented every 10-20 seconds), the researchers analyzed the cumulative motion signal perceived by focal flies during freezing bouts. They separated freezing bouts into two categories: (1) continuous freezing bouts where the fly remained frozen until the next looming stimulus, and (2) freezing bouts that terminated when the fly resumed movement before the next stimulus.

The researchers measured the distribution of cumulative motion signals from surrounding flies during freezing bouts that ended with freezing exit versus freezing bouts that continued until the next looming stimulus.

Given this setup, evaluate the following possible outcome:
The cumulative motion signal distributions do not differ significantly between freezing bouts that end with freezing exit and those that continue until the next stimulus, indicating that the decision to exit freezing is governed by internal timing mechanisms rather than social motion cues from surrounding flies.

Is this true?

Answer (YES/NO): NO